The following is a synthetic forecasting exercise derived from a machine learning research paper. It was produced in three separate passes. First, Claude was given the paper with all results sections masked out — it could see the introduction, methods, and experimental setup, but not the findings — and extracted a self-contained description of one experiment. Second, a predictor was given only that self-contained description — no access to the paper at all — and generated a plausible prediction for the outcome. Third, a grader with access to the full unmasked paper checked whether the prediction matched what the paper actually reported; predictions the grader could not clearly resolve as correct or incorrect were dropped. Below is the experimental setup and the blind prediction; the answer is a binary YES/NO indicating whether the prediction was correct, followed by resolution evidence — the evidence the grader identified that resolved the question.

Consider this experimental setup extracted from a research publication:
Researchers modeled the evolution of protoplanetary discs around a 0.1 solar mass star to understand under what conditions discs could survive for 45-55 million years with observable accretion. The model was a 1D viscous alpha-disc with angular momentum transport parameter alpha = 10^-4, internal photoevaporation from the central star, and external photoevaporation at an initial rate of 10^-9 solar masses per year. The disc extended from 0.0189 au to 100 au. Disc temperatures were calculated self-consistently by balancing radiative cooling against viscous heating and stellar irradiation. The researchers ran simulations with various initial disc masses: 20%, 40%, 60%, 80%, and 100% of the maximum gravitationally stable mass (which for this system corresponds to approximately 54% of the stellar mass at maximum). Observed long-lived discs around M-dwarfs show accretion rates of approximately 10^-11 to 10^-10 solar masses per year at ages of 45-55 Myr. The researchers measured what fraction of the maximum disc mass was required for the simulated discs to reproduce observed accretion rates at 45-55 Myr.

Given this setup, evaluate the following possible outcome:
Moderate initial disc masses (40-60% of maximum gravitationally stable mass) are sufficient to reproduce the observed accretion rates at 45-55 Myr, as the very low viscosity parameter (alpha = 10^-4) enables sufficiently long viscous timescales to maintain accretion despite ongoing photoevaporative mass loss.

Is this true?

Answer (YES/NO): NO